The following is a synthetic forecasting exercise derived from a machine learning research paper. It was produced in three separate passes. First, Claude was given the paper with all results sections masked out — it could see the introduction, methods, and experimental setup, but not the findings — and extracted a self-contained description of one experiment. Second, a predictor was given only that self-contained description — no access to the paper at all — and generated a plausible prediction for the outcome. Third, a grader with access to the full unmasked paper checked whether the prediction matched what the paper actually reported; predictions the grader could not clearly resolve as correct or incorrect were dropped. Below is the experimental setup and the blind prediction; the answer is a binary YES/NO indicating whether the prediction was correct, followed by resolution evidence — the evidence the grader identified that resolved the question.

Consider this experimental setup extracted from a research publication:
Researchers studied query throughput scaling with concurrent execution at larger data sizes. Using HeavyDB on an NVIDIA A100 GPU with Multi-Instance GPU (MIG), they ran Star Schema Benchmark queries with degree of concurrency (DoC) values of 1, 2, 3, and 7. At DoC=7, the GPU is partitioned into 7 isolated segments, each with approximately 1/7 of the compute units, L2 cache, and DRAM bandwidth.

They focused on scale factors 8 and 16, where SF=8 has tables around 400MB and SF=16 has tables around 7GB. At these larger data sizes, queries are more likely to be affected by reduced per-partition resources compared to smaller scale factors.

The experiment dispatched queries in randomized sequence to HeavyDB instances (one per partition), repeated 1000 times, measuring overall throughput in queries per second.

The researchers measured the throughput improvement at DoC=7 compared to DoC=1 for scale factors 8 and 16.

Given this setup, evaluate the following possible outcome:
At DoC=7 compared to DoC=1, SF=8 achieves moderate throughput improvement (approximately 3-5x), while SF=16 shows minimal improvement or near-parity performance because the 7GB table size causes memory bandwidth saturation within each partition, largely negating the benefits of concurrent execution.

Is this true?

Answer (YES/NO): NO